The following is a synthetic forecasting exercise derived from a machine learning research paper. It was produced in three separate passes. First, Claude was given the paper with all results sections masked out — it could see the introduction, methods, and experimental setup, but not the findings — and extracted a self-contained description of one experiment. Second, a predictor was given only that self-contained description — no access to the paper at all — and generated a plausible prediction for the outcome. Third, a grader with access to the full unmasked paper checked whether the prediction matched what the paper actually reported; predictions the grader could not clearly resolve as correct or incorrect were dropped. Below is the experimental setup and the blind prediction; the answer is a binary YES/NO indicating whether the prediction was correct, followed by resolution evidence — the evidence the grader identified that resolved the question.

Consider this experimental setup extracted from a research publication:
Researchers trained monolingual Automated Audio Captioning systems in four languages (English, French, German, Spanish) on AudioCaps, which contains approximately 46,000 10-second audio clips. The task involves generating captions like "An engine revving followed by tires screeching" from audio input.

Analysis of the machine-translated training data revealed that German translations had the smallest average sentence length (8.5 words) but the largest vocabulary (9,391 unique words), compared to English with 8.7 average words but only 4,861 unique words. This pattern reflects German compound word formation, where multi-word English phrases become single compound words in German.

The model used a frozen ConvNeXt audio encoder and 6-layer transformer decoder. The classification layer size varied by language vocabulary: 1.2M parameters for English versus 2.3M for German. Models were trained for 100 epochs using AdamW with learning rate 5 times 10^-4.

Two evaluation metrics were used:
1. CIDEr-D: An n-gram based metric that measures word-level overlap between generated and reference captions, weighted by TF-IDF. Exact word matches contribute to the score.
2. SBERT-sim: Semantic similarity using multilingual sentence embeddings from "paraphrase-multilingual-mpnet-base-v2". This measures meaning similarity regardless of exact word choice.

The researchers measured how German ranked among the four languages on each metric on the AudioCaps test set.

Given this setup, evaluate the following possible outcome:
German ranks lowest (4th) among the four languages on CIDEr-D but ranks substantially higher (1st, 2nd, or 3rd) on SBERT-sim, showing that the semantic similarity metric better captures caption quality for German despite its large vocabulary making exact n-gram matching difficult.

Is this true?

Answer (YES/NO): YES